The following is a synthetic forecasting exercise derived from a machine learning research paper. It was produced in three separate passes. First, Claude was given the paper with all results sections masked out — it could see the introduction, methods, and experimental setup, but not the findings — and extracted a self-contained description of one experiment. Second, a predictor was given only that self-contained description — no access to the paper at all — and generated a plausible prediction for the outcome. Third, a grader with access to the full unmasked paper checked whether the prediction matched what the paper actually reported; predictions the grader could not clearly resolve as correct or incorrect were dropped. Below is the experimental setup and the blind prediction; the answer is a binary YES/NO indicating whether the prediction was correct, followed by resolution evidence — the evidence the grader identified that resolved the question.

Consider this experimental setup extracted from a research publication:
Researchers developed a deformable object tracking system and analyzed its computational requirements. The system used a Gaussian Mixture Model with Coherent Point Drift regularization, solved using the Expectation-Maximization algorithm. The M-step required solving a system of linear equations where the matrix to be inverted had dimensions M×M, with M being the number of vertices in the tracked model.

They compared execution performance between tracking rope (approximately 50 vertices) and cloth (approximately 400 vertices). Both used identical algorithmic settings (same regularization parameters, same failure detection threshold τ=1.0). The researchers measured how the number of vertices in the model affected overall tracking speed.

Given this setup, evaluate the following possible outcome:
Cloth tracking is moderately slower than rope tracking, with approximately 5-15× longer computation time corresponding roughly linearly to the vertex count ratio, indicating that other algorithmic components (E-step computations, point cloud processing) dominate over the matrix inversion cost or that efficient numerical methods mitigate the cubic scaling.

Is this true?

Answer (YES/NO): NO